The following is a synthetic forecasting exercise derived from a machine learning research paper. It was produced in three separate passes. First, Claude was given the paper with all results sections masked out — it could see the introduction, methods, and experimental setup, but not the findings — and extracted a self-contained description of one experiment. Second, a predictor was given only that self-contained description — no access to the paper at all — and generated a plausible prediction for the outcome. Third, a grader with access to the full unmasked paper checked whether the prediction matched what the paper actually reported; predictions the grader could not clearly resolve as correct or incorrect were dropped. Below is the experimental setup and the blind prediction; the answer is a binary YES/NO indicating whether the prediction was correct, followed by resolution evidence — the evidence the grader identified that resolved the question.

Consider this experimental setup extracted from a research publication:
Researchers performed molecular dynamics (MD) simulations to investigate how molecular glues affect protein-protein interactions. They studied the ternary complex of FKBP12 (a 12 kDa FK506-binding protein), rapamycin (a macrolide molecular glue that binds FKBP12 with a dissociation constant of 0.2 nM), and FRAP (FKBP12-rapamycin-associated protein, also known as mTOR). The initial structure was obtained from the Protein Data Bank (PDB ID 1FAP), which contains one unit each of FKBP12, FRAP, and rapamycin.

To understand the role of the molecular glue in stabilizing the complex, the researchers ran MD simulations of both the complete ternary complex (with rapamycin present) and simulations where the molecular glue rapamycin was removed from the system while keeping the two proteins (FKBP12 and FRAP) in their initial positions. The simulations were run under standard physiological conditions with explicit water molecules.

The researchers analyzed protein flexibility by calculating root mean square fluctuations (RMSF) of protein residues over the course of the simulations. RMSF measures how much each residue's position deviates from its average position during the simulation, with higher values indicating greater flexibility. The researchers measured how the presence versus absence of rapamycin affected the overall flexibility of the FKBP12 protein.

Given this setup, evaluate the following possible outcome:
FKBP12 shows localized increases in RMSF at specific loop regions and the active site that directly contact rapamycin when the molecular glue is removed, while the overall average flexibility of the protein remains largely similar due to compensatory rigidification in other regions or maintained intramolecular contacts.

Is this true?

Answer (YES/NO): YES